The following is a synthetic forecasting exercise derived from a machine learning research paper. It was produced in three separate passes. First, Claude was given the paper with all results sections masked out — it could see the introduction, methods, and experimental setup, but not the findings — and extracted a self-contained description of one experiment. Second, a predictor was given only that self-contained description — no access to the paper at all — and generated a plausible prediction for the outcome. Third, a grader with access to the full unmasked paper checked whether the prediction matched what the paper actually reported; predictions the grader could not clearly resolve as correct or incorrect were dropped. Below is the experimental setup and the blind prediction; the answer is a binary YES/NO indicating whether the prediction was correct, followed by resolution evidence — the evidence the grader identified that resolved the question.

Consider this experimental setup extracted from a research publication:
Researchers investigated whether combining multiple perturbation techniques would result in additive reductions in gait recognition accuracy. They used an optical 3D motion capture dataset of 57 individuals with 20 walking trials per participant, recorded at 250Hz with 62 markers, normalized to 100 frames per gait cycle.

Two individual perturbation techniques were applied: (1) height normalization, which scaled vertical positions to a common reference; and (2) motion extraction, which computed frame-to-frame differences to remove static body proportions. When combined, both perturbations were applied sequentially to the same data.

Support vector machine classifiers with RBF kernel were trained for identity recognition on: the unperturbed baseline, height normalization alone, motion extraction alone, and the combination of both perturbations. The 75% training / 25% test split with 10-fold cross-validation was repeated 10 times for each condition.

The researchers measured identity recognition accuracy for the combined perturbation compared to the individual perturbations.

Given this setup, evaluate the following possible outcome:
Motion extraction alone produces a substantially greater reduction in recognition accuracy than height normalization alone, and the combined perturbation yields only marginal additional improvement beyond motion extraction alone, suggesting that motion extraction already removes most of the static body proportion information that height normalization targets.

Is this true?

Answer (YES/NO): NO